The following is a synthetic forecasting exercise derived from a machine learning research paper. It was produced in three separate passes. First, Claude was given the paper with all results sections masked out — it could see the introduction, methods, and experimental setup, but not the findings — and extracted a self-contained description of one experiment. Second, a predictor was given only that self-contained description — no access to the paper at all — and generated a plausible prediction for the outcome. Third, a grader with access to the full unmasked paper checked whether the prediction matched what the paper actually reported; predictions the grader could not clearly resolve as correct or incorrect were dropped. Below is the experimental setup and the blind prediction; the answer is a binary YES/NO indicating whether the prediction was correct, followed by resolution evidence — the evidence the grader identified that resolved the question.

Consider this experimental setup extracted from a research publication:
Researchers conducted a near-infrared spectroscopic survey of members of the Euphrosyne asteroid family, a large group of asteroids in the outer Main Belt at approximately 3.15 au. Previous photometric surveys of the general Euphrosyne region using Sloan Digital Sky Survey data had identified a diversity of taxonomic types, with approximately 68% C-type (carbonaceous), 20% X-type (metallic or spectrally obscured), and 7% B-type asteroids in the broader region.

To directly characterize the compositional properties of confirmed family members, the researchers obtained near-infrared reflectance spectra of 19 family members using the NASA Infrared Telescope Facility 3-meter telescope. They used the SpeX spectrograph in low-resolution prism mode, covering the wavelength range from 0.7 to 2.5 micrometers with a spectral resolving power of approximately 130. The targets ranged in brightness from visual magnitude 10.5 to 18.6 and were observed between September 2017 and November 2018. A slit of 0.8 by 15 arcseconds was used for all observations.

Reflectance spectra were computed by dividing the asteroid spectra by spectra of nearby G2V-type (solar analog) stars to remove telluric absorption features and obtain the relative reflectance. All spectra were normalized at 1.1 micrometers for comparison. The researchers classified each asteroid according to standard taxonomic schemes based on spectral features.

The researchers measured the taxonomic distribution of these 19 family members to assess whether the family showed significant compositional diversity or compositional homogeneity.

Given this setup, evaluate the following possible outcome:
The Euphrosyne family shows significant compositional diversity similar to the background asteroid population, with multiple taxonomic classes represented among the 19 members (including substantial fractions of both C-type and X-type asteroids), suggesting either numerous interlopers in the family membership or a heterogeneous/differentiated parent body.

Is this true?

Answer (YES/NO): NO